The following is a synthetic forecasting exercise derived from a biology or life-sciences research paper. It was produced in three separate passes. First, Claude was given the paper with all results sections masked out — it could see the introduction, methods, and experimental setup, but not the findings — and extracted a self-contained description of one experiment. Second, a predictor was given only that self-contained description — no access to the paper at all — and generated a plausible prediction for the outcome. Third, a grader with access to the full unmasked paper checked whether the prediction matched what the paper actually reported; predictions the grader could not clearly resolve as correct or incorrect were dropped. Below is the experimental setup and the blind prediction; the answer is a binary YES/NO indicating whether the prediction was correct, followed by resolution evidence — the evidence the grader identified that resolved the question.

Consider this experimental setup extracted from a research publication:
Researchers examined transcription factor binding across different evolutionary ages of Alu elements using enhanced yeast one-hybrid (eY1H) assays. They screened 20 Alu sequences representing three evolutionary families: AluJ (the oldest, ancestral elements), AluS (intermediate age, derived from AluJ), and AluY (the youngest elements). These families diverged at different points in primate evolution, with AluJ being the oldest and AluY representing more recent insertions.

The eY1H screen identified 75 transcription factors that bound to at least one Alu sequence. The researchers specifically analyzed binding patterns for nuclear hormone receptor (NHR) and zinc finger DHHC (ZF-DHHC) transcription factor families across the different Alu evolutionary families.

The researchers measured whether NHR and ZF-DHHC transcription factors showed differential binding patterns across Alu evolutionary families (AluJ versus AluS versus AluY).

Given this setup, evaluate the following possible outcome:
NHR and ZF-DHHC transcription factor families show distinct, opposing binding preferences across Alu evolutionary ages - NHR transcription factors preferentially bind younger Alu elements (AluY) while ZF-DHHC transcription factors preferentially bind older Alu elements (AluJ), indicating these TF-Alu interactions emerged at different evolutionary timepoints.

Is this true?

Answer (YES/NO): NO